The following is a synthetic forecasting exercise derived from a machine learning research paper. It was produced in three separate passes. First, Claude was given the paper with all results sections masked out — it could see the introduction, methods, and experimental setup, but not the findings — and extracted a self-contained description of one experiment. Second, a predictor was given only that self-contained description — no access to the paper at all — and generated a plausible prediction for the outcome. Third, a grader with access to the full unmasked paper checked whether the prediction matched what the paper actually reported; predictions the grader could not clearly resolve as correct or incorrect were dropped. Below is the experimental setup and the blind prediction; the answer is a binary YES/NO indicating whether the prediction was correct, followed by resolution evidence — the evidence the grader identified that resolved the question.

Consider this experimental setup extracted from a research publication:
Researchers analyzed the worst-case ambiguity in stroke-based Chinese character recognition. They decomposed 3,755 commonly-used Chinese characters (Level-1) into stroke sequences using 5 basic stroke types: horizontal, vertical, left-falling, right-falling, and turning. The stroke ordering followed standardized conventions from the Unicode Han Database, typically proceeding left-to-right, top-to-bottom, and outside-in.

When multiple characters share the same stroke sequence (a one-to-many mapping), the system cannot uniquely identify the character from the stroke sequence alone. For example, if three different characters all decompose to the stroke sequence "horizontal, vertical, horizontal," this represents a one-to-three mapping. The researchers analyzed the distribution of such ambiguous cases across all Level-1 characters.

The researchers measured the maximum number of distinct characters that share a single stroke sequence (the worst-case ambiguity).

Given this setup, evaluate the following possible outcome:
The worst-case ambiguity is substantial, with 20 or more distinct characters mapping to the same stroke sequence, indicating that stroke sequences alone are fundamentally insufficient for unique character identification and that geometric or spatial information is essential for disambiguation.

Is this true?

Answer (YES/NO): NO